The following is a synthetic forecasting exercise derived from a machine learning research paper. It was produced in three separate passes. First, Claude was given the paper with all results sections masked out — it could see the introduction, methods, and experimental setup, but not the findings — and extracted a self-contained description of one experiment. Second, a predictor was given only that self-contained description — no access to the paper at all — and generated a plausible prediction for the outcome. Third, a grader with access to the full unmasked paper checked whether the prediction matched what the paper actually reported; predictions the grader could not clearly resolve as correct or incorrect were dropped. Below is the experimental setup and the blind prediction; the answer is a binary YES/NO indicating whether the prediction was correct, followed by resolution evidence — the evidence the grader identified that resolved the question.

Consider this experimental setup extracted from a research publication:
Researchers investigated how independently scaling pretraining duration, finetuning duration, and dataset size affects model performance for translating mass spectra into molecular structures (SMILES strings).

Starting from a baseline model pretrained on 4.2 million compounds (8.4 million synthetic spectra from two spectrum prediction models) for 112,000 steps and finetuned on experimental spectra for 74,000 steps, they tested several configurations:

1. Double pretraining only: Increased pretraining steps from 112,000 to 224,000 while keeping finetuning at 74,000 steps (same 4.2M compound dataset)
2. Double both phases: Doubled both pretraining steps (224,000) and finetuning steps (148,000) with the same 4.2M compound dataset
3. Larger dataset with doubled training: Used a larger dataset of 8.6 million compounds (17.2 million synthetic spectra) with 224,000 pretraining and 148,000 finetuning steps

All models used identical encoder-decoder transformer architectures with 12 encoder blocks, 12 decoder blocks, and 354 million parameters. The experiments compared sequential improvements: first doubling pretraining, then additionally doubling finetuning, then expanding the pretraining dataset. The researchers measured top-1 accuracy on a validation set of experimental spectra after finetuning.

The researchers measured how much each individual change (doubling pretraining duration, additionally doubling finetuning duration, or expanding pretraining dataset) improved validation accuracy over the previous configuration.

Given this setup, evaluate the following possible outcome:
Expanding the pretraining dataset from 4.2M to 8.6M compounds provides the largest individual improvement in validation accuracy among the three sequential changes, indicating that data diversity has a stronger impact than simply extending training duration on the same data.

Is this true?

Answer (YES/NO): NO